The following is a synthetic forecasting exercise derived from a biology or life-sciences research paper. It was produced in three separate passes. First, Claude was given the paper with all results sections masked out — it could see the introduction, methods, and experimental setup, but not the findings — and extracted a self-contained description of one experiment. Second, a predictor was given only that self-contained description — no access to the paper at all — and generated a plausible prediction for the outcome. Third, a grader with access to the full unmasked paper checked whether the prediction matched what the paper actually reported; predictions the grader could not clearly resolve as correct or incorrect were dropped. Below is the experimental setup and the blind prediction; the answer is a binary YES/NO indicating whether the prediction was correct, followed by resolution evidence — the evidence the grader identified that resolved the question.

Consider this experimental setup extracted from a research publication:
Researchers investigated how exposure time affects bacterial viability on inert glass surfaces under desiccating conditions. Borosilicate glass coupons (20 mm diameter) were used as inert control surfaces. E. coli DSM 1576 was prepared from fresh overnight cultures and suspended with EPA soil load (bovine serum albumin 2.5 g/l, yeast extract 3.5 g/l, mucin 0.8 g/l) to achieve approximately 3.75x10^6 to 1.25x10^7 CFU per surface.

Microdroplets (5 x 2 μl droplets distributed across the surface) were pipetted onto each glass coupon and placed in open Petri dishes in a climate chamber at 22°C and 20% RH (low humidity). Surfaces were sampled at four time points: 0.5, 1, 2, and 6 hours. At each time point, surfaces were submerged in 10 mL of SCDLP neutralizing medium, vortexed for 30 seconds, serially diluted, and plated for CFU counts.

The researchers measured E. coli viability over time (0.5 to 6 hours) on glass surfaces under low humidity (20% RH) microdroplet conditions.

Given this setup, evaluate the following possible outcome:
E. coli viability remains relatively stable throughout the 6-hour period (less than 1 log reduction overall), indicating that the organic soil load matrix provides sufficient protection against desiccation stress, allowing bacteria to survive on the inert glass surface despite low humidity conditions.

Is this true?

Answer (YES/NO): YES